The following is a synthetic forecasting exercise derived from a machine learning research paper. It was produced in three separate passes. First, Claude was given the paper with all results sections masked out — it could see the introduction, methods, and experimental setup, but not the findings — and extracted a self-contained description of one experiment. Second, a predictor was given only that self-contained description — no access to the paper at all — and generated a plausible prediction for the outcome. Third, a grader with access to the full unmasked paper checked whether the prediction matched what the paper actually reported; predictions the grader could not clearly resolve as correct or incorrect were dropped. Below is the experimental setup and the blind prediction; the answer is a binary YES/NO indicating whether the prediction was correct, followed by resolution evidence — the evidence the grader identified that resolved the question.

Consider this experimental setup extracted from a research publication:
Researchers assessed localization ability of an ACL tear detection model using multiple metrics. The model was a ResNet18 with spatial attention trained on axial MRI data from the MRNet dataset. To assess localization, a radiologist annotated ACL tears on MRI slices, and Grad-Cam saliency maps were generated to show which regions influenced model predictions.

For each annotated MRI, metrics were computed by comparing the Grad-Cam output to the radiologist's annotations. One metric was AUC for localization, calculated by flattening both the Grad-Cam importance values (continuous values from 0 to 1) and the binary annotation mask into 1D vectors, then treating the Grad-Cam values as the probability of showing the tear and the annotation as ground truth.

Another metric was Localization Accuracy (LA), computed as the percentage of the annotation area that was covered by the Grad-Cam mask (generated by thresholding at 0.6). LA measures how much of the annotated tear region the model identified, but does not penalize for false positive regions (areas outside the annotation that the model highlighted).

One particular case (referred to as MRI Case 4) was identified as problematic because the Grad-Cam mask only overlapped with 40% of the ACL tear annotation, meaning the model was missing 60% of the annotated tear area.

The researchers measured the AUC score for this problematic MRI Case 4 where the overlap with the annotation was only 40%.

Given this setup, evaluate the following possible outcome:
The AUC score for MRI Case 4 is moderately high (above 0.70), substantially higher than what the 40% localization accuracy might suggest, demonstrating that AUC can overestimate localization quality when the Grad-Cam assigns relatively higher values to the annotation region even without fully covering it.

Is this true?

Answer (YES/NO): YES